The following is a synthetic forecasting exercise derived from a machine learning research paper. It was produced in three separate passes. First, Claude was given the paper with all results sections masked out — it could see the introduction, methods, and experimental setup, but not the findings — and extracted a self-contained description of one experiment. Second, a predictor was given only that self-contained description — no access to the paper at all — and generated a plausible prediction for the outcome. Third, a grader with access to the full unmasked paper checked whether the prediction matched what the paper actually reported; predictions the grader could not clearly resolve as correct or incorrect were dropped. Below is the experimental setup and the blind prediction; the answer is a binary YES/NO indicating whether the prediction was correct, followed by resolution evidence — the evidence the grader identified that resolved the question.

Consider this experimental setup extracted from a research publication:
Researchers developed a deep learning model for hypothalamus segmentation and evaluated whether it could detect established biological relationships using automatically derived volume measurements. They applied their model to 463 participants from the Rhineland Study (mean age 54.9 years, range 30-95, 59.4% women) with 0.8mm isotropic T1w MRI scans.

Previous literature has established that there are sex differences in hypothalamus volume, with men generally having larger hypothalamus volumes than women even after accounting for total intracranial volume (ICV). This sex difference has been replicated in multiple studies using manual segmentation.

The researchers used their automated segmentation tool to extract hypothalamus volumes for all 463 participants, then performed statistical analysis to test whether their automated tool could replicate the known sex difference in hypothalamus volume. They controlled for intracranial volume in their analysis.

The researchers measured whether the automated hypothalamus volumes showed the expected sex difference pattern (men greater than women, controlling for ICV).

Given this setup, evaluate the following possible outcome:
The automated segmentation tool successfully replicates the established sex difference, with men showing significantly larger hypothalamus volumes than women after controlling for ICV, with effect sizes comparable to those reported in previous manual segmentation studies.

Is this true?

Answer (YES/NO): YES